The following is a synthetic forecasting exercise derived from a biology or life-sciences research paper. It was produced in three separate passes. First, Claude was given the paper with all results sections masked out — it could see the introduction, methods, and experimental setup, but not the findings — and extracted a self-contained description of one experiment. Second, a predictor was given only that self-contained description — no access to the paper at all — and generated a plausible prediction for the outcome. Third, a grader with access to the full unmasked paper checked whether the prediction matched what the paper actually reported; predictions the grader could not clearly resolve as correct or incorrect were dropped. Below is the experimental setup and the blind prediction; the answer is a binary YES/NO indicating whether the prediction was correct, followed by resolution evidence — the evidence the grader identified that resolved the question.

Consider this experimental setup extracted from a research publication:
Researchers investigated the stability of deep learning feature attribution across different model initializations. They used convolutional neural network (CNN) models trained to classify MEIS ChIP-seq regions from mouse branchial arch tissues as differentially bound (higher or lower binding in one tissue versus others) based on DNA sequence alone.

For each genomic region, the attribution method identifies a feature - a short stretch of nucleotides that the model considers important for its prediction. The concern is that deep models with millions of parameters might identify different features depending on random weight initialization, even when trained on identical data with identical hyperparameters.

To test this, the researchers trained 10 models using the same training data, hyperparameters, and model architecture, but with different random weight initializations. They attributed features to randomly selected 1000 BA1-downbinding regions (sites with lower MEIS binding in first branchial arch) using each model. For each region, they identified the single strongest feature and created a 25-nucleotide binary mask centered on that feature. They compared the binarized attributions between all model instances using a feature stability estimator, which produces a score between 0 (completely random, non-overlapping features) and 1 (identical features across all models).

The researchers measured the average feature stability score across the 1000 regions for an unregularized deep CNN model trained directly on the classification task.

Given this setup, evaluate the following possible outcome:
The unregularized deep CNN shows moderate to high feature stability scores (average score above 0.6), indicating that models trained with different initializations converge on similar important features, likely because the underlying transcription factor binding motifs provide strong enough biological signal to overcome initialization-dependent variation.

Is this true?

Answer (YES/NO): NO